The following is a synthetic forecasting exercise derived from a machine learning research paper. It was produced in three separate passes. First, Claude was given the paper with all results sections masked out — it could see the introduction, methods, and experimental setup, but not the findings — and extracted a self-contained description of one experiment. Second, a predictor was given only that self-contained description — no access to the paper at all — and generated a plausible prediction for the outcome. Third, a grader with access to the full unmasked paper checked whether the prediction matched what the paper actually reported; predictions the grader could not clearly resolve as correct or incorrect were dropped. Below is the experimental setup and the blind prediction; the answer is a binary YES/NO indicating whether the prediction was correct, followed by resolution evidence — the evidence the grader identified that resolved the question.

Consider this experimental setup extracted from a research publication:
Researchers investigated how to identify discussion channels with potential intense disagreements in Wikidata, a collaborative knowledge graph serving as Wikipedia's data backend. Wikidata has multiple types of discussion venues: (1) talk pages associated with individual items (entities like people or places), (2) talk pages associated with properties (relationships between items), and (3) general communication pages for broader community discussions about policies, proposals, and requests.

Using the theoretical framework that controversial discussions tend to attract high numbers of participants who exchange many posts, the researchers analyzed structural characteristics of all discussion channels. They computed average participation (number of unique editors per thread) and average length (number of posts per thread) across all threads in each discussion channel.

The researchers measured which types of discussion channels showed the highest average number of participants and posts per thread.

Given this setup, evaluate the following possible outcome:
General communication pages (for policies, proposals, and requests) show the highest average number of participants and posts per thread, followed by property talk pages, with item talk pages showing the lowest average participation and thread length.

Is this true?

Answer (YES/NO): NO